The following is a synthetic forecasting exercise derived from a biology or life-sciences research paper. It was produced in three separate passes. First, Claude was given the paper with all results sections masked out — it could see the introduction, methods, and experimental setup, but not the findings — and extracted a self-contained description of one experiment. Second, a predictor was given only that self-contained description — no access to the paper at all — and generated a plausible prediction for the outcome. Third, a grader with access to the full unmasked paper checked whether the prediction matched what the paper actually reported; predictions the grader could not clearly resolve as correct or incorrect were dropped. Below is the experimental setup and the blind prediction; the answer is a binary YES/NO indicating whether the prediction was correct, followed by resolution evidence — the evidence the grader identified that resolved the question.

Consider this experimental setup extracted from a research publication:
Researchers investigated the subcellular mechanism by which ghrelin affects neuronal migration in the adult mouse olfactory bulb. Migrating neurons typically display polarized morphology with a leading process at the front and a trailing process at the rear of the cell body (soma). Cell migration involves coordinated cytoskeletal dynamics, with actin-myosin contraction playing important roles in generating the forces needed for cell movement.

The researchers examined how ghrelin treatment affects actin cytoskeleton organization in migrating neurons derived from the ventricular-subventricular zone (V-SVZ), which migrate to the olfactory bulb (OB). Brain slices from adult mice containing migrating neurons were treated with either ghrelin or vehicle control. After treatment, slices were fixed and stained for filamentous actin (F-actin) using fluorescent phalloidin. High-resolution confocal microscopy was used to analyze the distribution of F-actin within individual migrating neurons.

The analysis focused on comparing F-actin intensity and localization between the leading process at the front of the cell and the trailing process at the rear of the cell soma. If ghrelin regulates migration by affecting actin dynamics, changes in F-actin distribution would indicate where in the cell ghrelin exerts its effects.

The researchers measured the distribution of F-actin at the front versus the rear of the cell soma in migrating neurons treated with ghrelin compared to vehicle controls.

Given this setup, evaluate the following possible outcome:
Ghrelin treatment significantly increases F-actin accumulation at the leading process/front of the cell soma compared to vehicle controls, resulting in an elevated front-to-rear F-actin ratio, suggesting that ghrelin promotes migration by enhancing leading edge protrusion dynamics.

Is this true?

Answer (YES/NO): NO